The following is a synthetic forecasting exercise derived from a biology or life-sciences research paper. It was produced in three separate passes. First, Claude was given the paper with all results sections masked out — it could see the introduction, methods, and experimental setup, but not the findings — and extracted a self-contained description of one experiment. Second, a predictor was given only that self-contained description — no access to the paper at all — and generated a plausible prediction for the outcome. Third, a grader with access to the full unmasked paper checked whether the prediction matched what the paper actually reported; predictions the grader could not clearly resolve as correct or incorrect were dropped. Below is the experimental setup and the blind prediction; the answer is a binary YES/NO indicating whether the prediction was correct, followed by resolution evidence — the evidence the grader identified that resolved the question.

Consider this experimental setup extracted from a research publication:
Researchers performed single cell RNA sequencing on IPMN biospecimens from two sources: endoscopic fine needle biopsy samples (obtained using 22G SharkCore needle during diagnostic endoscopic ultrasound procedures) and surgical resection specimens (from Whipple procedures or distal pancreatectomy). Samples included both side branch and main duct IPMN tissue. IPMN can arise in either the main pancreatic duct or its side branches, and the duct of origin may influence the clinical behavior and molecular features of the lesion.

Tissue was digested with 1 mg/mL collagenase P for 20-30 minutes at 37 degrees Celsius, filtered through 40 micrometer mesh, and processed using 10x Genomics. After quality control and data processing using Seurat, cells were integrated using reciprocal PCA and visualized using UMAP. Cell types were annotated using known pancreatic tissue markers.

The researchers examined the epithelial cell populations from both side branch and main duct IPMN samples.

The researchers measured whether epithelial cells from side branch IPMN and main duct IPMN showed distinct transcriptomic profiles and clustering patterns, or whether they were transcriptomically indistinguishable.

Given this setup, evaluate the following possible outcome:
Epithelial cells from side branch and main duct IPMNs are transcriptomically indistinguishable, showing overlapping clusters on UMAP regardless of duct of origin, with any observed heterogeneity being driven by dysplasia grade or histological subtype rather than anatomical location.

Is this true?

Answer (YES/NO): YES